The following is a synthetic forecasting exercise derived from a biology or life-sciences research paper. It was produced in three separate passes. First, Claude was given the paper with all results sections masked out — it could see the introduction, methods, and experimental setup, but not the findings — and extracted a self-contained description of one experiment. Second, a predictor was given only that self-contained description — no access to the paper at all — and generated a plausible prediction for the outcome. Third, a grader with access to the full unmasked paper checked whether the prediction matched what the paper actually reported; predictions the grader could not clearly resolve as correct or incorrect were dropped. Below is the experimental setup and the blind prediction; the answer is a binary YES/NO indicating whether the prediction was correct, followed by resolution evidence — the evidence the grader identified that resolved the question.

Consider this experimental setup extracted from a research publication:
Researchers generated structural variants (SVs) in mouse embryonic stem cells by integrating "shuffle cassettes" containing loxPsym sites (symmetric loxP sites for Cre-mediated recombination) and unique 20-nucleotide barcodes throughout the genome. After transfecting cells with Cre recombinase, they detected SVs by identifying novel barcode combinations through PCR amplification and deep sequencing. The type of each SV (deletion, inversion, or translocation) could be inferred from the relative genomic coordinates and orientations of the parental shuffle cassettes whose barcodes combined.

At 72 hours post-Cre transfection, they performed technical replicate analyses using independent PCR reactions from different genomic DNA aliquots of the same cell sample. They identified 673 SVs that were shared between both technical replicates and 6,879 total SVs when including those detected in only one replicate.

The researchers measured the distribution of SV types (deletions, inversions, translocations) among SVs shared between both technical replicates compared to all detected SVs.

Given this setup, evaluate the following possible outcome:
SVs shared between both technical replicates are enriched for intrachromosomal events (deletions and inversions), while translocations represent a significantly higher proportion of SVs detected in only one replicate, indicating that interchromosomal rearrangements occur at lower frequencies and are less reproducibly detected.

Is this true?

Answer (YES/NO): YES